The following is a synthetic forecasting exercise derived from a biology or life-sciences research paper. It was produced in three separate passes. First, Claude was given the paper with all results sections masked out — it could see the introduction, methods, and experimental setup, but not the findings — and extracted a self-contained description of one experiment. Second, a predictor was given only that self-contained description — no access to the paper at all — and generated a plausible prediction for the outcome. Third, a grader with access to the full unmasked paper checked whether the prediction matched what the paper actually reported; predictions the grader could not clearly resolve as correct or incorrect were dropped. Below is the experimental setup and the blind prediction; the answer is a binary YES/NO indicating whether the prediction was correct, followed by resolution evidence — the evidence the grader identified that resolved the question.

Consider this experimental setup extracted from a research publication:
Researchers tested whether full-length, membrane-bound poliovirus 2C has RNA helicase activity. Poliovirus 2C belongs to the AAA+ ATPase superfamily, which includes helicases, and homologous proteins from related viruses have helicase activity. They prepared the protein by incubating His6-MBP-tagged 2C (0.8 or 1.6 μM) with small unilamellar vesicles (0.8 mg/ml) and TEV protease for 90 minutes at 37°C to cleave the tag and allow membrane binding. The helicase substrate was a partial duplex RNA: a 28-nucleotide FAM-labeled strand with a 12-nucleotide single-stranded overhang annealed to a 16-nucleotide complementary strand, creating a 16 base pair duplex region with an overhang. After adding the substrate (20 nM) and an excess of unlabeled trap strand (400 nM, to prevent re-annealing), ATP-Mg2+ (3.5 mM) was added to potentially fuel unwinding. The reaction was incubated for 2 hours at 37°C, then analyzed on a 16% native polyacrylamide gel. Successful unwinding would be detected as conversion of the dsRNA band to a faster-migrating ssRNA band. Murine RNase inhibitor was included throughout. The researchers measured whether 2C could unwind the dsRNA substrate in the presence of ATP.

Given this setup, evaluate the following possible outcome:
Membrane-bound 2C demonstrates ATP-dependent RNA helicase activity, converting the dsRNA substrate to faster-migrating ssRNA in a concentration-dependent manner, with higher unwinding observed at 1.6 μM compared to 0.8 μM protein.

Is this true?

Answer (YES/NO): NO